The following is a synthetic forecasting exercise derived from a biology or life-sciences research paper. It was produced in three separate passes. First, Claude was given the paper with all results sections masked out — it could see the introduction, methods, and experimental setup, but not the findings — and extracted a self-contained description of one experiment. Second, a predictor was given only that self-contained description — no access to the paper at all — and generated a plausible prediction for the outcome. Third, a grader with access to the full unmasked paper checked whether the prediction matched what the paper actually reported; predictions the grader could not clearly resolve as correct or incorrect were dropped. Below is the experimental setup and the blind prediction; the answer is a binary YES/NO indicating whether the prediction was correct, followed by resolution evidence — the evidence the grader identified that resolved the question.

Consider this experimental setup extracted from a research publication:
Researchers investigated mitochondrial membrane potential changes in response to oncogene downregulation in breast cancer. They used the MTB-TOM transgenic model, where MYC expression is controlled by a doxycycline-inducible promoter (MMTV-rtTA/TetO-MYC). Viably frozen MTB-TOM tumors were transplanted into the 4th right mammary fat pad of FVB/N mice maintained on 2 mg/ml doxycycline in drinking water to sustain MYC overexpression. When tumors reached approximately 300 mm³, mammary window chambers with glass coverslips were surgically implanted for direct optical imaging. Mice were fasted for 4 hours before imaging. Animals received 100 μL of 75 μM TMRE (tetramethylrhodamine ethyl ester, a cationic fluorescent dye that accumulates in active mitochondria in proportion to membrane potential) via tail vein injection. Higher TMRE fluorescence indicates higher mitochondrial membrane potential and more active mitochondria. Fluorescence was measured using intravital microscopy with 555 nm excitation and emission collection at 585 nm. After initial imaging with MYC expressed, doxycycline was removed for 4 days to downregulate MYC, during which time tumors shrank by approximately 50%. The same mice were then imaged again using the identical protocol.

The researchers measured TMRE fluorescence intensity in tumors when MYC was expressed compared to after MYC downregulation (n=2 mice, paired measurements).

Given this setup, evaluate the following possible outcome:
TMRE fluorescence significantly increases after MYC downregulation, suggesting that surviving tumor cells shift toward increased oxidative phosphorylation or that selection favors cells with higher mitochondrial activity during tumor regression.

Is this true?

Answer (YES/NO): NO